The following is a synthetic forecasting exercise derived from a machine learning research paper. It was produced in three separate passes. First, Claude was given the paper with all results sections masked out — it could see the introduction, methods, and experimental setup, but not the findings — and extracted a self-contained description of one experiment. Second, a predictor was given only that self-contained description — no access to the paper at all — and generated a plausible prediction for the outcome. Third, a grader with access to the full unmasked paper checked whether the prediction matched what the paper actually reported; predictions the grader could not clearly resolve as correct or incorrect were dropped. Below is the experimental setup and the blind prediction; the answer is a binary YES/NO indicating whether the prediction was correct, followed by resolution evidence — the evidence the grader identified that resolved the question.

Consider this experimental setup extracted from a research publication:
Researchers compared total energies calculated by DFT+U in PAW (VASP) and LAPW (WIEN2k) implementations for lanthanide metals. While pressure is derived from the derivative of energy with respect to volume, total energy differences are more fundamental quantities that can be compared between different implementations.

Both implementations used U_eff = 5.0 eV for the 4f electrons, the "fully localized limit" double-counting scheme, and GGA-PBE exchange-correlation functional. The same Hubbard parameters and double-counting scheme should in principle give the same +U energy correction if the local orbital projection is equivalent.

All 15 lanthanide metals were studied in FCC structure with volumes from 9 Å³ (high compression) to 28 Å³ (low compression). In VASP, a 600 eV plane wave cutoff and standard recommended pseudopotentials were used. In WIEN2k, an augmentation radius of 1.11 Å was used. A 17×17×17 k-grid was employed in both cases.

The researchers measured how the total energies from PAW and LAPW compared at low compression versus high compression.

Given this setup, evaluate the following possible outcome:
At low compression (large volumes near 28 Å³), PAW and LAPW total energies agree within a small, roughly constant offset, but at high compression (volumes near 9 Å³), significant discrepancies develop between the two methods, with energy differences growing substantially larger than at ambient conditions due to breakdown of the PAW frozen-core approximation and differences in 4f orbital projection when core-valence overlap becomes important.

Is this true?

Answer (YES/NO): NO